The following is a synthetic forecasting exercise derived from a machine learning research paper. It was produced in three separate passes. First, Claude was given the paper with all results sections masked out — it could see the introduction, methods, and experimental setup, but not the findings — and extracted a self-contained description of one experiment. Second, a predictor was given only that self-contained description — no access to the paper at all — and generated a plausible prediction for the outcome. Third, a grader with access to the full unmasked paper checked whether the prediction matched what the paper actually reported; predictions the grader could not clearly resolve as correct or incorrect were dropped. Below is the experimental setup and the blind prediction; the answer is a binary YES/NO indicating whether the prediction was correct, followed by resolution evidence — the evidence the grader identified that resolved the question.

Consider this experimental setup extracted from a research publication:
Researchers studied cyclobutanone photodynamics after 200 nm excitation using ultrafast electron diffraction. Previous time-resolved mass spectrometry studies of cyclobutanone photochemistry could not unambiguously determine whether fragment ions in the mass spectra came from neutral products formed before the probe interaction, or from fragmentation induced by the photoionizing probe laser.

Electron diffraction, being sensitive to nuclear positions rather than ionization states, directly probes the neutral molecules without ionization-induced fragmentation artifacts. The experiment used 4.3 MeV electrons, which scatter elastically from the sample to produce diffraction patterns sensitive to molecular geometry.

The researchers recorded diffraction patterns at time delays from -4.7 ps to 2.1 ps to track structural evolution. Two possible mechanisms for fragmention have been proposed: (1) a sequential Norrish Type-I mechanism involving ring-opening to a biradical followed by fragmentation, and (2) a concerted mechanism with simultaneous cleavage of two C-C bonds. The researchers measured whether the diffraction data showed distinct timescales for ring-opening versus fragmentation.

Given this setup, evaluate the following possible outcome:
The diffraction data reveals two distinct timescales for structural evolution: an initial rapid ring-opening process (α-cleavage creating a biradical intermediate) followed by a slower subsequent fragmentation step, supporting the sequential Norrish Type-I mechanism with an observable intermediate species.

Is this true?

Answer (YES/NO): YES